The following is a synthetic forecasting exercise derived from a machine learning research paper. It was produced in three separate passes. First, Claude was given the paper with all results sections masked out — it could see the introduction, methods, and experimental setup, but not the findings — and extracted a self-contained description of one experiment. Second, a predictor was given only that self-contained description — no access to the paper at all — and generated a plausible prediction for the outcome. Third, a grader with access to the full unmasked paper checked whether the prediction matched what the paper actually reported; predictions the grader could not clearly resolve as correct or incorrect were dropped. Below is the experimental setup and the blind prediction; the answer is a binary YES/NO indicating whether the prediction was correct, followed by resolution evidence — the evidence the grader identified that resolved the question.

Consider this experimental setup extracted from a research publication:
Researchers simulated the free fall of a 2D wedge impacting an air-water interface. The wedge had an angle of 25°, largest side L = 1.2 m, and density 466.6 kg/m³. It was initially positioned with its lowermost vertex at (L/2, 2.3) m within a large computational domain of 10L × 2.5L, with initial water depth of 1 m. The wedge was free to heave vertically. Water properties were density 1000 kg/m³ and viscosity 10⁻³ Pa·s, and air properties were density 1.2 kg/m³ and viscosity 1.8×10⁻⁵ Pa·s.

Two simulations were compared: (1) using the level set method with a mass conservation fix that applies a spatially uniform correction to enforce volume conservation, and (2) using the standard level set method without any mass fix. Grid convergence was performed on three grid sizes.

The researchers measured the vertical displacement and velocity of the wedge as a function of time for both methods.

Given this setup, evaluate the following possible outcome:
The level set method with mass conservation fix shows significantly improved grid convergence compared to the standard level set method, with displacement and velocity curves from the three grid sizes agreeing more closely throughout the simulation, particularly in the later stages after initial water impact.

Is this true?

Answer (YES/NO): NO